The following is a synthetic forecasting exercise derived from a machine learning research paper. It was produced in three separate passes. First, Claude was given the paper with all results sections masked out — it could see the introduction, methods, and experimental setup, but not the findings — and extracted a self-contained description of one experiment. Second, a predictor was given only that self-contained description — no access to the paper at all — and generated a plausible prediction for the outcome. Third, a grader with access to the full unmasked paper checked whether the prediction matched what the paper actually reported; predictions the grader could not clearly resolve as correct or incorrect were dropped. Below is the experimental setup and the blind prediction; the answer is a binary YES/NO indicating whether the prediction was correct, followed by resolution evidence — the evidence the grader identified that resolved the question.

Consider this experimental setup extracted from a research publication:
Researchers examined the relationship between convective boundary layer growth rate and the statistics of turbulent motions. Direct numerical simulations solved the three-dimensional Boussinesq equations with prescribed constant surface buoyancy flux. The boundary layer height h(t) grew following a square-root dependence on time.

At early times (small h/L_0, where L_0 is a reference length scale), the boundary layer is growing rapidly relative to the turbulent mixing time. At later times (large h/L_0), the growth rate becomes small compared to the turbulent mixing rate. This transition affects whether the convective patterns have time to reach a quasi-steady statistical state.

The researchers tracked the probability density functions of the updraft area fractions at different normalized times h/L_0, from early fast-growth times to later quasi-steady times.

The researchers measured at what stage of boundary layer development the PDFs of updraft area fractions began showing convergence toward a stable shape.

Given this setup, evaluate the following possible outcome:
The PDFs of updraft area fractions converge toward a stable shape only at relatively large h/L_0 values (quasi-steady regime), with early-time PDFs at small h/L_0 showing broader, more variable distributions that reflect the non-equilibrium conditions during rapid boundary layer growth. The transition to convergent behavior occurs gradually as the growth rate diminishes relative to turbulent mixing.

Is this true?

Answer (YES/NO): YES